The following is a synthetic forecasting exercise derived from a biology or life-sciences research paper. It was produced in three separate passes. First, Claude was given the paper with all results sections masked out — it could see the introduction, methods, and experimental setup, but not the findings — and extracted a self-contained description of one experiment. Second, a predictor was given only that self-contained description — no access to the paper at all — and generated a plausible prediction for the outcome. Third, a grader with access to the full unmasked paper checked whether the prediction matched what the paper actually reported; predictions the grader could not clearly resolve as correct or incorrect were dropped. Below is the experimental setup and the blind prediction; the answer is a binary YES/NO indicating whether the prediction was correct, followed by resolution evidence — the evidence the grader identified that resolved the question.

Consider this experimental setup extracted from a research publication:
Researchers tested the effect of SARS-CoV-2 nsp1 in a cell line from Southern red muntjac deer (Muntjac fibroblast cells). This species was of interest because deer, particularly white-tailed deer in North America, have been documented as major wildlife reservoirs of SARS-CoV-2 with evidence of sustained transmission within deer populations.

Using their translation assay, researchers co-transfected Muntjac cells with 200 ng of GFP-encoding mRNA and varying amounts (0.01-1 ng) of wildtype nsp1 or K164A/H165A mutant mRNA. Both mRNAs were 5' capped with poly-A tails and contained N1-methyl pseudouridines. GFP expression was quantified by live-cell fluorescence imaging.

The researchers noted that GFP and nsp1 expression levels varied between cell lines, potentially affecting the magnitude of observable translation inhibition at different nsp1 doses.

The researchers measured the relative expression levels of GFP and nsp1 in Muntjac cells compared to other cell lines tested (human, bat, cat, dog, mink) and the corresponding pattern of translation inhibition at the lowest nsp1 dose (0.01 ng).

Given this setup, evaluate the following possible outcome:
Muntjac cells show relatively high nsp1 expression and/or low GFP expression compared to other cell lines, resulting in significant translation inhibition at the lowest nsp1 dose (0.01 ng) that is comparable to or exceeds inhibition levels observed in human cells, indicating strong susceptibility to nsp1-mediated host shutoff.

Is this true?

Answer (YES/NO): NO